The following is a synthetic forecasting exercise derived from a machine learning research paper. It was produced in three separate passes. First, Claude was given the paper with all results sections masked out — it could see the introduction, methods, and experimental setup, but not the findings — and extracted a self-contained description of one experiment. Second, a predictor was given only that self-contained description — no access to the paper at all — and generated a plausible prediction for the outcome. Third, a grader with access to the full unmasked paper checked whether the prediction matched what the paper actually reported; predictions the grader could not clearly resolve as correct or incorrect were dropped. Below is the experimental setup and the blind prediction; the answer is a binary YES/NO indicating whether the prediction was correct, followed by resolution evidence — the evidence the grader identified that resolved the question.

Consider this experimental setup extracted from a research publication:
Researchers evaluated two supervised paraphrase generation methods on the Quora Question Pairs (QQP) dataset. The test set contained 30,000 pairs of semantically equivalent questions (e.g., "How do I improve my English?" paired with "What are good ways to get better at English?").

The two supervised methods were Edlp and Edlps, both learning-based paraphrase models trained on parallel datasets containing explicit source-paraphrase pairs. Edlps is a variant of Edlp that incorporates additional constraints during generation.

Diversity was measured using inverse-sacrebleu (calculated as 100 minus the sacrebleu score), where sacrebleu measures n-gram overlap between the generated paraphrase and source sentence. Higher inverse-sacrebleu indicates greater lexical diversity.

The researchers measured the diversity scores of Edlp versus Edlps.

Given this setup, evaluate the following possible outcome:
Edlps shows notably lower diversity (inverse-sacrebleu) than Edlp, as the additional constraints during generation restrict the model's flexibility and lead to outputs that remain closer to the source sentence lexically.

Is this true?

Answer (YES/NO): YES